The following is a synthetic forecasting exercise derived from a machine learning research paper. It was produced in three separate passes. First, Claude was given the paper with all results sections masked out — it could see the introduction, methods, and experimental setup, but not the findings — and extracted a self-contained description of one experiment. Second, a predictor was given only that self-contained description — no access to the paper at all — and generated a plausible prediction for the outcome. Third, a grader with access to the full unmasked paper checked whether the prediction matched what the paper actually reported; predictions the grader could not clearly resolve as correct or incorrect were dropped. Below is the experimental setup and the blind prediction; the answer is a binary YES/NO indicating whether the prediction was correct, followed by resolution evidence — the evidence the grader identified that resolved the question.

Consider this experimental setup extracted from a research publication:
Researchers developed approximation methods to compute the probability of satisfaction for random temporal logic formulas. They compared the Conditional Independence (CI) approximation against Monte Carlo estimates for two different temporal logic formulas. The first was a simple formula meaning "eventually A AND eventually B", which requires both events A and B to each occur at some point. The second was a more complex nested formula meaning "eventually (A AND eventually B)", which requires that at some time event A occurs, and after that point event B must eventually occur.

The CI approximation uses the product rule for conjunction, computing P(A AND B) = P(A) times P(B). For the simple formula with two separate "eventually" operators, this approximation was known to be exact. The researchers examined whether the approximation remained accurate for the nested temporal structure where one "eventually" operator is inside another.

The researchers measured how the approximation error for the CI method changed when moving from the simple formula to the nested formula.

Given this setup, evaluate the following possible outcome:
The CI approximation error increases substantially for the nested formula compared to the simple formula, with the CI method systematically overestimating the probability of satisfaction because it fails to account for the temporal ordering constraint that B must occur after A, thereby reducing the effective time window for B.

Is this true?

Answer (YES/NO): NO